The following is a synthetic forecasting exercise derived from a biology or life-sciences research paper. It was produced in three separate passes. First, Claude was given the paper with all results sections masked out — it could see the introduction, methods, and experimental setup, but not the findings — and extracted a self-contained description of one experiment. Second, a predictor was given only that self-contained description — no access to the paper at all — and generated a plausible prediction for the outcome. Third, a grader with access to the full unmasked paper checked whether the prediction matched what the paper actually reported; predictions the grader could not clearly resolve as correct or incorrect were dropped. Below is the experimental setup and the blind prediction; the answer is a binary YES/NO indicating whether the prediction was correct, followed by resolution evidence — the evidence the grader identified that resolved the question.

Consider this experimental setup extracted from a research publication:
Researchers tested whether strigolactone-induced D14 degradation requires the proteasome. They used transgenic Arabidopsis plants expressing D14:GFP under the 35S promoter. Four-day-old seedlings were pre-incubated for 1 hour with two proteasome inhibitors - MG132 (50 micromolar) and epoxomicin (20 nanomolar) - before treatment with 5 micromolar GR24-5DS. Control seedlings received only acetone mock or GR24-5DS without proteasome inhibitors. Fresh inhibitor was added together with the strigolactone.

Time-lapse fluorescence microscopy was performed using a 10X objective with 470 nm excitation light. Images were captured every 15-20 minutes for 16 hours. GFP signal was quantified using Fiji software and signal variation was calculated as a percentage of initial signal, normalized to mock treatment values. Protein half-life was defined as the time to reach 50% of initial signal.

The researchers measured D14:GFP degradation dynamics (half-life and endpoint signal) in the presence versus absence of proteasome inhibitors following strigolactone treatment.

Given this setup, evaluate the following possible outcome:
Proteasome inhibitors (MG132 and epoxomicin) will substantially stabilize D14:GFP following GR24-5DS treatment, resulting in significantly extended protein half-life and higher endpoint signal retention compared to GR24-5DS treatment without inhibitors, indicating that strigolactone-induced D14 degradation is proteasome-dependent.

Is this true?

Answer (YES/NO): NO